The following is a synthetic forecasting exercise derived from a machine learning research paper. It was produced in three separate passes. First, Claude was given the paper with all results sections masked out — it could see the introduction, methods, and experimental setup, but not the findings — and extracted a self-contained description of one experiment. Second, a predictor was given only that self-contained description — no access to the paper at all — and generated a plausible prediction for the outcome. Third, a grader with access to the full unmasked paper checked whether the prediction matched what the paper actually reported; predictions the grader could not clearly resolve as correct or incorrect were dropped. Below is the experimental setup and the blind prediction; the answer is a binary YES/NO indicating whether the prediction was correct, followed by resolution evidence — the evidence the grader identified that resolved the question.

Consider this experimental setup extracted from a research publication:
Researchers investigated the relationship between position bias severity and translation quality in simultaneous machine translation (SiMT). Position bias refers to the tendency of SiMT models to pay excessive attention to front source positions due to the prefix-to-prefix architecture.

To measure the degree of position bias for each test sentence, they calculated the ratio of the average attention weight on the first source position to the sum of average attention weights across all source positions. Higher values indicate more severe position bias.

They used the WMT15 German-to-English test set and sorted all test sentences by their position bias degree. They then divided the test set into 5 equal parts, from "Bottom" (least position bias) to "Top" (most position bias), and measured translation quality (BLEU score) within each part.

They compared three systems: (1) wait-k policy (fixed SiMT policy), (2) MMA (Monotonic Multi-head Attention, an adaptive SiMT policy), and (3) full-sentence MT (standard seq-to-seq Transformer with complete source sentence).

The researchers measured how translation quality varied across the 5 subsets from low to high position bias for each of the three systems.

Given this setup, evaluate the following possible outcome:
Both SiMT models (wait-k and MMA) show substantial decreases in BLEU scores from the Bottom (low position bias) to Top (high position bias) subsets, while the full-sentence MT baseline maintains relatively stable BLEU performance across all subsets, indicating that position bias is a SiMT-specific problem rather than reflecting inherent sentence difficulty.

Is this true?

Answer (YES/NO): YES